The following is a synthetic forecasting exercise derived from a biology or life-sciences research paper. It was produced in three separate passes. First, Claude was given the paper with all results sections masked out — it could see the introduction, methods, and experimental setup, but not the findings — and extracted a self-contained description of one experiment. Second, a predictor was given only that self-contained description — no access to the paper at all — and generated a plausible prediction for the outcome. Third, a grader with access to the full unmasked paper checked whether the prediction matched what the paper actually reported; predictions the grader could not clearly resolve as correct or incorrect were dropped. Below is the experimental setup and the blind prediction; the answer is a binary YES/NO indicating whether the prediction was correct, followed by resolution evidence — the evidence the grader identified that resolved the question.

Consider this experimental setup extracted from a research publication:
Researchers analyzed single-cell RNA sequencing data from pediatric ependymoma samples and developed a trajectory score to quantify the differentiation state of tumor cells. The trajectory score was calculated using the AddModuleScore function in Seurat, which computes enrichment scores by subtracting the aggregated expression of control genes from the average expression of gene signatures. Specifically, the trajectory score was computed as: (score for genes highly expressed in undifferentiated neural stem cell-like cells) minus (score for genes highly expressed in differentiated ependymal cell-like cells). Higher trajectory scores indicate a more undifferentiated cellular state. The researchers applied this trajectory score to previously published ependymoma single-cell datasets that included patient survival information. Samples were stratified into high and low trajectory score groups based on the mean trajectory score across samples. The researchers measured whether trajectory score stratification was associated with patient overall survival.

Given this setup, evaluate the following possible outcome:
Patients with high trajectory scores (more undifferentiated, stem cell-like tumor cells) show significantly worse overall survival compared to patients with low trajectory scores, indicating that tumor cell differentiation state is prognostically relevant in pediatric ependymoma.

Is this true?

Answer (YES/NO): NO